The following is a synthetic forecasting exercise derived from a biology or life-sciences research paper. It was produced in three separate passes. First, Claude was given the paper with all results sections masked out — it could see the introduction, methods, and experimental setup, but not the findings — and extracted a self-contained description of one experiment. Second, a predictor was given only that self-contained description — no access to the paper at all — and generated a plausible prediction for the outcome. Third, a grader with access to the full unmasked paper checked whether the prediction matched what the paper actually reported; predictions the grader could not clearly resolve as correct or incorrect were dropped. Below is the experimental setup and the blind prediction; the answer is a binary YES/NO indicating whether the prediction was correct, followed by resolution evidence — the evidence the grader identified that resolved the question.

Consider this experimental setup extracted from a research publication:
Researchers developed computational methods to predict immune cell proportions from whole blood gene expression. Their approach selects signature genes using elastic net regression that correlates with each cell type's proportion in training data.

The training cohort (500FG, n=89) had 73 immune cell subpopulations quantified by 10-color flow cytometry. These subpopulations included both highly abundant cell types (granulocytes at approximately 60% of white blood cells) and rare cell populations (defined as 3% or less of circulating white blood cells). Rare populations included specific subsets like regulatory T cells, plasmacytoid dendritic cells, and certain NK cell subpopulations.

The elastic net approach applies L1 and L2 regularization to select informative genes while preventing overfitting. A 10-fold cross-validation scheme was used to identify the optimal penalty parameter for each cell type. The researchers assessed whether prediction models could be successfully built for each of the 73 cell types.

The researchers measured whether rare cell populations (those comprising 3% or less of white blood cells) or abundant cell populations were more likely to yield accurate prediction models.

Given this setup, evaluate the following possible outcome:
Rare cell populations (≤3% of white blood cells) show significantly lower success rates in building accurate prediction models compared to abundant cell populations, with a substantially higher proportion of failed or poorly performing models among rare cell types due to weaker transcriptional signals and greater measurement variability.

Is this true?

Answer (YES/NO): NO